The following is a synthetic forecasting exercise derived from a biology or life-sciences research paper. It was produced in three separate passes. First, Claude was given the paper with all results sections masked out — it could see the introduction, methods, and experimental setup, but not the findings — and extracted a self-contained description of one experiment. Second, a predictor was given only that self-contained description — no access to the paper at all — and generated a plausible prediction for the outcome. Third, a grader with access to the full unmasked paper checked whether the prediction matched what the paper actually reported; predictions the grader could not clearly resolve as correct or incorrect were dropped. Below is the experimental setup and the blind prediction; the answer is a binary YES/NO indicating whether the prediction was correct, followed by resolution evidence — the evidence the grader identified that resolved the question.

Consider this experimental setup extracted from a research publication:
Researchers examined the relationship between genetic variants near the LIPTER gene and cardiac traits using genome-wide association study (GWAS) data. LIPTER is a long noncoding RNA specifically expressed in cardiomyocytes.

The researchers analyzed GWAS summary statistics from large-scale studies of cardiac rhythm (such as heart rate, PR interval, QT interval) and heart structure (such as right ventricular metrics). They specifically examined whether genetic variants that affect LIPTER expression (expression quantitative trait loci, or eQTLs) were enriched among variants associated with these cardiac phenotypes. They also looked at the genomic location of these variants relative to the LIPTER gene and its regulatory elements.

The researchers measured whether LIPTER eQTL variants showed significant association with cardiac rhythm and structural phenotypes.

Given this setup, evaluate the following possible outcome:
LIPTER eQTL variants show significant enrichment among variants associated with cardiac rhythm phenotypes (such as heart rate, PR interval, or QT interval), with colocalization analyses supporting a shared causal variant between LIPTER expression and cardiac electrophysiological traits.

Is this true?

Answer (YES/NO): NO